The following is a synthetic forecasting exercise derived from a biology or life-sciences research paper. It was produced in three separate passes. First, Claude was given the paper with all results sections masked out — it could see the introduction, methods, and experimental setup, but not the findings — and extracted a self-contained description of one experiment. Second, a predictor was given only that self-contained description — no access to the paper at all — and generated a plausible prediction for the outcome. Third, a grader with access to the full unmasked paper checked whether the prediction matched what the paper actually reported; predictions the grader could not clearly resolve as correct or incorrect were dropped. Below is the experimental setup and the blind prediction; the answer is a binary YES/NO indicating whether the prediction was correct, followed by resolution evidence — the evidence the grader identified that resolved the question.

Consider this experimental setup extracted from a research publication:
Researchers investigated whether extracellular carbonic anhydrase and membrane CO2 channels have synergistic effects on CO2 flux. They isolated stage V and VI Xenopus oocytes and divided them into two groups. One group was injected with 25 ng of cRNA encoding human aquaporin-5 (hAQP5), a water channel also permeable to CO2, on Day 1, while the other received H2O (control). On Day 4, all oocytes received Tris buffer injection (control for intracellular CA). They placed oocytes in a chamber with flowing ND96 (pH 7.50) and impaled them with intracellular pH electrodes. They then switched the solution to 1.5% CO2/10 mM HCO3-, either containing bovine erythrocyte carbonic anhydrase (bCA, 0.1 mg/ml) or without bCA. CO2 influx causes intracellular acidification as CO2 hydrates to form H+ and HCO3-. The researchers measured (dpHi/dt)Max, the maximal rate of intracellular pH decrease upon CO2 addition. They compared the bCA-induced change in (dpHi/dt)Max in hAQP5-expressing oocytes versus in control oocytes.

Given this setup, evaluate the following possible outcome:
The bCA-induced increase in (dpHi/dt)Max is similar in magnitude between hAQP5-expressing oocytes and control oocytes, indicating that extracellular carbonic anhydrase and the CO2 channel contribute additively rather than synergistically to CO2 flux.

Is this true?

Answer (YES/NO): NO